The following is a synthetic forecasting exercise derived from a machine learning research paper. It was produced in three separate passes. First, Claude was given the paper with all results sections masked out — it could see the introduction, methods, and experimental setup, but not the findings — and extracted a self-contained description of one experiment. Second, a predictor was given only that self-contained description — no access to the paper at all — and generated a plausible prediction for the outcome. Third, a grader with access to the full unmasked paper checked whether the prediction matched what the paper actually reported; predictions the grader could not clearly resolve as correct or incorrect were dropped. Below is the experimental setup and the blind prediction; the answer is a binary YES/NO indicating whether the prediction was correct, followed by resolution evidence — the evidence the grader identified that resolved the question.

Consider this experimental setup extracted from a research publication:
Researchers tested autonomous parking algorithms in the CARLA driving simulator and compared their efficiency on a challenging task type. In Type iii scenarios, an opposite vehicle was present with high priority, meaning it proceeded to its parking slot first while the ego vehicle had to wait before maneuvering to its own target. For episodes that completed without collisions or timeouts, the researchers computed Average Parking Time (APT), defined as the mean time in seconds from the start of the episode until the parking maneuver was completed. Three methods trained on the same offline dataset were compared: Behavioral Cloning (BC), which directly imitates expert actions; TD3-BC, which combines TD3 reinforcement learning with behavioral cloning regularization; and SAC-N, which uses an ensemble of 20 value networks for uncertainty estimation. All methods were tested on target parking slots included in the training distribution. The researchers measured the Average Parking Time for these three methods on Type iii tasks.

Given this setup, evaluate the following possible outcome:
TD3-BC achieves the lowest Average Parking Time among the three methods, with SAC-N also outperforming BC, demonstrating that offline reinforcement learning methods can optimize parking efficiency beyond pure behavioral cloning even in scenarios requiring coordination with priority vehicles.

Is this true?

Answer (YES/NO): NO